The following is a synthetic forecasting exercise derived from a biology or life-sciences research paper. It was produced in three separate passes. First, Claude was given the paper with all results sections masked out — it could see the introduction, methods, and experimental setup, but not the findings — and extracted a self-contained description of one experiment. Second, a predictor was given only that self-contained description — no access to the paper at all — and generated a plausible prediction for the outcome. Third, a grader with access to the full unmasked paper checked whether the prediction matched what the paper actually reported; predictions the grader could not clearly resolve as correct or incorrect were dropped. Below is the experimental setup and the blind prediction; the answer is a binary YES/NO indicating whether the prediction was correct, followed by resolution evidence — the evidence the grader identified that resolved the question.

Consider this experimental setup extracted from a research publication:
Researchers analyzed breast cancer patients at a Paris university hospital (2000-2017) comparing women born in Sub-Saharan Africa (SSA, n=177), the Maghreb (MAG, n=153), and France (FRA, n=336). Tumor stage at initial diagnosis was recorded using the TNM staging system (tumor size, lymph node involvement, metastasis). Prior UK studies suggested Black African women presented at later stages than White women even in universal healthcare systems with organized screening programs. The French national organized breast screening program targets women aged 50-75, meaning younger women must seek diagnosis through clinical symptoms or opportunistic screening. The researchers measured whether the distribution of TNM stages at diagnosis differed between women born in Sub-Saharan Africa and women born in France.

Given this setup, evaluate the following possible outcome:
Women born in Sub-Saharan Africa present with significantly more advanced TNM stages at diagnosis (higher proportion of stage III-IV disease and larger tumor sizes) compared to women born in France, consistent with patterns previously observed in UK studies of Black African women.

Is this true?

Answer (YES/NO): YES